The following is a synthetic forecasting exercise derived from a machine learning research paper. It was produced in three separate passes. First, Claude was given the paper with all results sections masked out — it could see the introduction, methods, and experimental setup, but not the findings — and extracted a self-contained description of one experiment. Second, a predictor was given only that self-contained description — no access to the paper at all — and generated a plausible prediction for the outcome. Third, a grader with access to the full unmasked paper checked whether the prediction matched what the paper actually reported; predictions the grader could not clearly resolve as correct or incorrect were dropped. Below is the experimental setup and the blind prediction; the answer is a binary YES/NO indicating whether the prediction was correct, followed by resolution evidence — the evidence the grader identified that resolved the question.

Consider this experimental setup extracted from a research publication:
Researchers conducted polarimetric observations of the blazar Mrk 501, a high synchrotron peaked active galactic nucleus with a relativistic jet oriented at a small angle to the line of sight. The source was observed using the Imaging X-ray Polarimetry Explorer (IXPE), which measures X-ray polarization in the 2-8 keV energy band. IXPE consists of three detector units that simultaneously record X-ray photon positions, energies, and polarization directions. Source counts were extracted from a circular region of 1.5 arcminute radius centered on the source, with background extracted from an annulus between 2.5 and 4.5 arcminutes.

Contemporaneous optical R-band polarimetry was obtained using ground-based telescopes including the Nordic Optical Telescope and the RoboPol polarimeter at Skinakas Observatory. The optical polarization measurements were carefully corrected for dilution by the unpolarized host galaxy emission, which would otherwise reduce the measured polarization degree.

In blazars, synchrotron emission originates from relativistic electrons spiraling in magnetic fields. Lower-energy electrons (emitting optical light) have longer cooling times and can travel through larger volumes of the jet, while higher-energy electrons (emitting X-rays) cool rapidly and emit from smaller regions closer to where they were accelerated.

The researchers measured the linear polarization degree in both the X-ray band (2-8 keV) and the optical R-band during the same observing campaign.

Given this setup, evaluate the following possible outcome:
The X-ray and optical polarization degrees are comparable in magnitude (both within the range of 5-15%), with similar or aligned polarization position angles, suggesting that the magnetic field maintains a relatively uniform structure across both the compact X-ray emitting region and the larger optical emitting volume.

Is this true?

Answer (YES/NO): NO